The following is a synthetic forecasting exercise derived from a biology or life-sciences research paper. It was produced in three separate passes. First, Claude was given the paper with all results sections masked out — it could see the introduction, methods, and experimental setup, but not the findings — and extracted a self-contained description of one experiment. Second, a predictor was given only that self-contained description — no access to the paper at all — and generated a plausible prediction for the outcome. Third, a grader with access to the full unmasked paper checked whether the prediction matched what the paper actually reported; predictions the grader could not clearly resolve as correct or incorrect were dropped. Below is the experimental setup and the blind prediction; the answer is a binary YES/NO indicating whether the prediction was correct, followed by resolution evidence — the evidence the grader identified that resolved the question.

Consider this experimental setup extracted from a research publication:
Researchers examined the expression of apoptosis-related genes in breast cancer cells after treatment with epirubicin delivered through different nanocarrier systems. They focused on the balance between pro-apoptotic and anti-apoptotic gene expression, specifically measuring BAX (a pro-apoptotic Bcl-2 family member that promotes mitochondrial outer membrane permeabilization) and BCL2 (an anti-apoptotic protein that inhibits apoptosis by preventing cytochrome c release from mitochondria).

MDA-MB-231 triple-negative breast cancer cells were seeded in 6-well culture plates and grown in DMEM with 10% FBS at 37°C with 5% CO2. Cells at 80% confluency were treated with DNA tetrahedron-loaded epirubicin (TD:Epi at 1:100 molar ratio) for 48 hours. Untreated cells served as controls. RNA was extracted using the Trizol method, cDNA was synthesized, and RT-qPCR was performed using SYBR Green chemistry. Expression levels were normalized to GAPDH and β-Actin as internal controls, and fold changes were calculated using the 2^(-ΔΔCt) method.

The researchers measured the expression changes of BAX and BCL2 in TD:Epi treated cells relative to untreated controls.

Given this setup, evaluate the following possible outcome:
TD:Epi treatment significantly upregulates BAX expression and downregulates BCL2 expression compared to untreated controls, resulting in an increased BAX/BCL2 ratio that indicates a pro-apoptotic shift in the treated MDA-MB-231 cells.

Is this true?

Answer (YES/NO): YES